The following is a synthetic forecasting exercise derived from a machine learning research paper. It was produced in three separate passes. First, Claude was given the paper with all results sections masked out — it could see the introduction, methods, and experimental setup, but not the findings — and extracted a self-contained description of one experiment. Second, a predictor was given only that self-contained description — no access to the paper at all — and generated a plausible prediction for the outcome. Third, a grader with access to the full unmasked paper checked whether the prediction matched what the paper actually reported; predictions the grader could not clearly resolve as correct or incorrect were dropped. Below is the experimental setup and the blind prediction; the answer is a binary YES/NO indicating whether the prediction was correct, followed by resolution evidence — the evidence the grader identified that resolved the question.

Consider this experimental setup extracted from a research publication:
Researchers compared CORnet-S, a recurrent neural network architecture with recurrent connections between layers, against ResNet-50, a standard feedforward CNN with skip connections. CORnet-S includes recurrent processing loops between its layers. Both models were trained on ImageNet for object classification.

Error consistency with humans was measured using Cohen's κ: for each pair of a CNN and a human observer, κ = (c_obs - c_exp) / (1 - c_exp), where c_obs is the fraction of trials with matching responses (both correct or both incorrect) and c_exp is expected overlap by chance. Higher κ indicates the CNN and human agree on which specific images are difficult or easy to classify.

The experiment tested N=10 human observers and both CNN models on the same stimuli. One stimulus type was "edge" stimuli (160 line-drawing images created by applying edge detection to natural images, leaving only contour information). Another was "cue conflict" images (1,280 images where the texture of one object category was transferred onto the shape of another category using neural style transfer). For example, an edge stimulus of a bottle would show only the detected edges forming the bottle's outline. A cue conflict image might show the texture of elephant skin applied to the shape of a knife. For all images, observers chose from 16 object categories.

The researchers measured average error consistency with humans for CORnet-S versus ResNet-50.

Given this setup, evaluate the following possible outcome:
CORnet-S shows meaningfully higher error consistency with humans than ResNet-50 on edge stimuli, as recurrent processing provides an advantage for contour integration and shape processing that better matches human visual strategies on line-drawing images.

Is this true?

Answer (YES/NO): NO